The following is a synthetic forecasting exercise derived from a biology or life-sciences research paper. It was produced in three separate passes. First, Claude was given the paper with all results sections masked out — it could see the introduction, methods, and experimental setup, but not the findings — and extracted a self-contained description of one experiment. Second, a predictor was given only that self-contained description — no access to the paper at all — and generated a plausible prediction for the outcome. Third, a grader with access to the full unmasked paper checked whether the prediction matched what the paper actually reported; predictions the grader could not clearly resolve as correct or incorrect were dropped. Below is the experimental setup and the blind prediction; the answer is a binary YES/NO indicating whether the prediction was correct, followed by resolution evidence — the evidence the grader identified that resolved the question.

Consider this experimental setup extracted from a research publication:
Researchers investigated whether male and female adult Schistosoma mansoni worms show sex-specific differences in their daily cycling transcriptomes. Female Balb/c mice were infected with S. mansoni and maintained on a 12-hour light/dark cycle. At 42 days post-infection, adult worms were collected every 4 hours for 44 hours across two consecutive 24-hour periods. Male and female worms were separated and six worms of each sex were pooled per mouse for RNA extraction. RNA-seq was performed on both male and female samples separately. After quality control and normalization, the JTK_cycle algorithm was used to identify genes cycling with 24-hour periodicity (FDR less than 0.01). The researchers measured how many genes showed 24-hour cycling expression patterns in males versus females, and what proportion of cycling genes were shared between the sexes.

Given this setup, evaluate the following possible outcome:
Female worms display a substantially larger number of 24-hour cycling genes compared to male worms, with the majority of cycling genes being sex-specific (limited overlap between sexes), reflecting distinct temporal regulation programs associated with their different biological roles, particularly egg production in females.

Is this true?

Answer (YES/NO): NO